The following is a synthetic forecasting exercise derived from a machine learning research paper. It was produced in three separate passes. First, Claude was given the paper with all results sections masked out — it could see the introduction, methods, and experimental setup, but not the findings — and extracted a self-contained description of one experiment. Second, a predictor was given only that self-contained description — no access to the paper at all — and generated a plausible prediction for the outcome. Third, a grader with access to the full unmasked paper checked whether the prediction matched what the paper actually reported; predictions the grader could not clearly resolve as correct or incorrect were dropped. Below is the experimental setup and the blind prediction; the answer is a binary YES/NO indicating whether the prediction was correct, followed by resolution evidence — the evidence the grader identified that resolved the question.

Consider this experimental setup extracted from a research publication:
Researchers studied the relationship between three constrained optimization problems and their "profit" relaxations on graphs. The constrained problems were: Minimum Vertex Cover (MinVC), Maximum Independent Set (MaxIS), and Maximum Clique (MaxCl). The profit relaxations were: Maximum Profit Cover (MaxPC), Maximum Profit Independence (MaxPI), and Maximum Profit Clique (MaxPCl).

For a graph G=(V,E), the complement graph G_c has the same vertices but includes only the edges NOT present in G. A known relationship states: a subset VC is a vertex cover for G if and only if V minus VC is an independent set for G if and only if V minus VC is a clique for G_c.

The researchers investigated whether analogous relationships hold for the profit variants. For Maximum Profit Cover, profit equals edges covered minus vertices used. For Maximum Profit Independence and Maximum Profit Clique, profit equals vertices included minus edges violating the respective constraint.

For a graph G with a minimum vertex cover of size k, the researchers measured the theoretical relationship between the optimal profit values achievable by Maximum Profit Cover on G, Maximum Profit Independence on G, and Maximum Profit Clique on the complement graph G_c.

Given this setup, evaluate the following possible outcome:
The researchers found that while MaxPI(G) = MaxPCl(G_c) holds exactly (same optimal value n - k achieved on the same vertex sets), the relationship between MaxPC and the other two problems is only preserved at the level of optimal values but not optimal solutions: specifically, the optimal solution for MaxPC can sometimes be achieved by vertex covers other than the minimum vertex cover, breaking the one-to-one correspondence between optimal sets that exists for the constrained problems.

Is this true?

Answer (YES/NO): NO